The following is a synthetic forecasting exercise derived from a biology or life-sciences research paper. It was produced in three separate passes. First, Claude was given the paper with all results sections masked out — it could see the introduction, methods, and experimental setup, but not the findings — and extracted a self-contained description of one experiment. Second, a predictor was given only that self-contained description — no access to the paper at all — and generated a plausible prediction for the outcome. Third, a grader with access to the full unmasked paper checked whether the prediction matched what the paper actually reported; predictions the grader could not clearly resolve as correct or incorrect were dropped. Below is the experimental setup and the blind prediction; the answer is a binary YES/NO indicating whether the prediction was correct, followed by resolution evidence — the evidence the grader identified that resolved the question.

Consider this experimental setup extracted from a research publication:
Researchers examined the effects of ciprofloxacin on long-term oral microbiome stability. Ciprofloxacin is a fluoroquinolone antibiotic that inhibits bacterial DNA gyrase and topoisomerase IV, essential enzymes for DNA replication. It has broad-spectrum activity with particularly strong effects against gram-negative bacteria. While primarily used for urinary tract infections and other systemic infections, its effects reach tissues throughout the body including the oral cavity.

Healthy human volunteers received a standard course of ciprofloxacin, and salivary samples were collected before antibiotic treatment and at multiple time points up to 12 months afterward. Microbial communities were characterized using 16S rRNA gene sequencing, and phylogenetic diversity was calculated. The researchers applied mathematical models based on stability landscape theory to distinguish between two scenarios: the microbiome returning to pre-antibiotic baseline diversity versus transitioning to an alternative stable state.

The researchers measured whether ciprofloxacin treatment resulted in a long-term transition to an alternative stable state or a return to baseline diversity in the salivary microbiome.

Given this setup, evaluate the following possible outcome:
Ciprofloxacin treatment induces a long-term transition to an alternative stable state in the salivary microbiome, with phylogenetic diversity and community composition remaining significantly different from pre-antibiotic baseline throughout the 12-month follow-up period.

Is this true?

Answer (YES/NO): YES